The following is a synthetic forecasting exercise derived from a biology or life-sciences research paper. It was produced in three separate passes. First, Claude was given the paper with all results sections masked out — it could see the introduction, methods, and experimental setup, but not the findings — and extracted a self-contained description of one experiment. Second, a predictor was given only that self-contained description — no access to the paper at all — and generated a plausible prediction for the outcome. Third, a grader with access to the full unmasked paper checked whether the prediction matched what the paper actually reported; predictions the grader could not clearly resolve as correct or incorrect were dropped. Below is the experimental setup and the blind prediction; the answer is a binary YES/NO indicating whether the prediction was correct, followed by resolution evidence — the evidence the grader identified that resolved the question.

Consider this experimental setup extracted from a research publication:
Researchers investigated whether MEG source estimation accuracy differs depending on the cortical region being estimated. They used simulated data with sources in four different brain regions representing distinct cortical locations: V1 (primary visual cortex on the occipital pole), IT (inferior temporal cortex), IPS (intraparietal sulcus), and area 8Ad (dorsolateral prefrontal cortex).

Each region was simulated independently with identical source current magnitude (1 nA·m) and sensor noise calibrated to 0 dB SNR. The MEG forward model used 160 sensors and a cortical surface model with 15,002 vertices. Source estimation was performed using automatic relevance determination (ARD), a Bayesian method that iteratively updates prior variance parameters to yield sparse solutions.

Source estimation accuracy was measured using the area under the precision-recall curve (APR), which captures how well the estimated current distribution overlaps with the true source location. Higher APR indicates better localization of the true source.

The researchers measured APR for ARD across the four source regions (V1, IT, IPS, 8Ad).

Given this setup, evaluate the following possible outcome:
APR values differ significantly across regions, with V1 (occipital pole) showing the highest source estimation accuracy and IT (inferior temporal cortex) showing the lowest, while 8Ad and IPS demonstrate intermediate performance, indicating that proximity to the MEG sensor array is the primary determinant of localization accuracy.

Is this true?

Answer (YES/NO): NO